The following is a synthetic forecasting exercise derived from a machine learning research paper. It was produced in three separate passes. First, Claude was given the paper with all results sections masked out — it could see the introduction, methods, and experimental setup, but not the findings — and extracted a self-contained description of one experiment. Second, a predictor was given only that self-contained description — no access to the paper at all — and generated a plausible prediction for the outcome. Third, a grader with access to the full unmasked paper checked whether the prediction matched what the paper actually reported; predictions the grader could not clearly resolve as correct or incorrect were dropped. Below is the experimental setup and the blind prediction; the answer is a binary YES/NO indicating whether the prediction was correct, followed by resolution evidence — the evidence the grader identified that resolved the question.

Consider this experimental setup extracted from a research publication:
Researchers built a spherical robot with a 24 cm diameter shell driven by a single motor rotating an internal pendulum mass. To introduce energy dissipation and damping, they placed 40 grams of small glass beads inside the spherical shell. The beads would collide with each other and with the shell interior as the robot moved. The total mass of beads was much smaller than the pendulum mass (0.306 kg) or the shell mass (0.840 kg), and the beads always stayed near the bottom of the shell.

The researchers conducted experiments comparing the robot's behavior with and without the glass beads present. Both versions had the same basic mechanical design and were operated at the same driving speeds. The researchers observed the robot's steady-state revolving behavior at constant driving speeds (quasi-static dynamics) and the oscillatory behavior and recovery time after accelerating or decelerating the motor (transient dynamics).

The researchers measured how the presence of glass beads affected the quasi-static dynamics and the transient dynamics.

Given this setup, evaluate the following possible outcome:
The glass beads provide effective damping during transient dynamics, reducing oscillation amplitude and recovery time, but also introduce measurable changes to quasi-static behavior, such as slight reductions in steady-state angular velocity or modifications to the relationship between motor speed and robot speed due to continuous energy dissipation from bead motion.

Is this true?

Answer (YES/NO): NO